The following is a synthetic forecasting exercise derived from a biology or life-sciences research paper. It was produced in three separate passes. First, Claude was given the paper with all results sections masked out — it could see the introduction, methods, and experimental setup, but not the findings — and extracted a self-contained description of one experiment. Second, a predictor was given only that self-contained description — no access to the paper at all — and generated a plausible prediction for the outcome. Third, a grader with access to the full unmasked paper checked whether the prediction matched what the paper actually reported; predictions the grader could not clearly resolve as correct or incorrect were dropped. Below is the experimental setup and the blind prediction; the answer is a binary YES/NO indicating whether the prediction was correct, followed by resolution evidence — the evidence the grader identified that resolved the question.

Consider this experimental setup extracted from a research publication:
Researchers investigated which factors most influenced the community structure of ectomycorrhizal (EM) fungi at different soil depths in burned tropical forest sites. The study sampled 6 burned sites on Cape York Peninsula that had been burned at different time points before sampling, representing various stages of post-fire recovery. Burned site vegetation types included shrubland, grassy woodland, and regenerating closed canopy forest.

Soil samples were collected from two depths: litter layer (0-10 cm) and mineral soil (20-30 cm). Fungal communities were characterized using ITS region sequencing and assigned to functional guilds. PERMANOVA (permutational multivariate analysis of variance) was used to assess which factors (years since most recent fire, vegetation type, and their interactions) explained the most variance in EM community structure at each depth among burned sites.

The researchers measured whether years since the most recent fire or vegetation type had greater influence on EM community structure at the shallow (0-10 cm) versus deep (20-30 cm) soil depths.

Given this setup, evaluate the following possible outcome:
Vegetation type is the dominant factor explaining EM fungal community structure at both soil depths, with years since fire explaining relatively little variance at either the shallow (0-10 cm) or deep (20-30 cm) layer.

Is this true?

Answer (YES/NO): NO